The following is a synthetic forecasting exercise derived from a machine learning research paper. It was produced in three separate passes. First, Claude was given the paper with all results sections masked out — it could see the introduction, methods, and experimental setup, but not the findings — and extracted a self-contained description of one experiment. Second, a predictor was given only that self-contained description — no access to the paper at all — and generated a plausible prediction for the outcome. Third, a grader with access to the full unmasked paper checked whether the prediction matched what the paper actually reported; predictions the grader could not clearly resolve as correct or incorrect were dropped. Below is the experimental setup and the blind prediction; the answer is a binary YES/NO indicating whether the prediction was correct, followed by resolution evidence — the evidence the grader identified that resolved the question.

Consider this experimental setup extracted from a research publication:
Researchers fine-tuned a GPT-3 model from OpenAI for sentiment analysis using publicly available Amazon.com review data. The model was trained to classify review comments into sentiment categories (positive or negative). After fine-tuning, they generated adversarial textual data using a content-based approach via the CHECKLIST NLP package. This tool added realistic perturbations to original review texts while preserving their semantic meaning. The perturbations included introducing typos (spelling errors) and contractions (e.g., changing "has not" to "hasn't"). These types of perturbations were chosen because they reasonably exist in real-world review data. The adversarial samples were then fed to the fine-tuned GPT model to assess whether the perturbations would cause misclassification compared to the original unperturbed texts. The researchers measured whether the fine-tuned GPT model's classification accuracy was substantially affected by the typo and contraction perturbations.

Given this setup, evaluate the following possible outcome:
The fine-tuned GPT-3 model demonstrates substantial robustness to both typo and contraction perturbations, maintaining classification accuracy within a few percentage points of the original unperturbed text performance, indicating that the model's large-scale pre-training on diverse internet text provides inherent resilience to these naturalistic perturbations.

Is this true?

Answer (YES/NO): NO